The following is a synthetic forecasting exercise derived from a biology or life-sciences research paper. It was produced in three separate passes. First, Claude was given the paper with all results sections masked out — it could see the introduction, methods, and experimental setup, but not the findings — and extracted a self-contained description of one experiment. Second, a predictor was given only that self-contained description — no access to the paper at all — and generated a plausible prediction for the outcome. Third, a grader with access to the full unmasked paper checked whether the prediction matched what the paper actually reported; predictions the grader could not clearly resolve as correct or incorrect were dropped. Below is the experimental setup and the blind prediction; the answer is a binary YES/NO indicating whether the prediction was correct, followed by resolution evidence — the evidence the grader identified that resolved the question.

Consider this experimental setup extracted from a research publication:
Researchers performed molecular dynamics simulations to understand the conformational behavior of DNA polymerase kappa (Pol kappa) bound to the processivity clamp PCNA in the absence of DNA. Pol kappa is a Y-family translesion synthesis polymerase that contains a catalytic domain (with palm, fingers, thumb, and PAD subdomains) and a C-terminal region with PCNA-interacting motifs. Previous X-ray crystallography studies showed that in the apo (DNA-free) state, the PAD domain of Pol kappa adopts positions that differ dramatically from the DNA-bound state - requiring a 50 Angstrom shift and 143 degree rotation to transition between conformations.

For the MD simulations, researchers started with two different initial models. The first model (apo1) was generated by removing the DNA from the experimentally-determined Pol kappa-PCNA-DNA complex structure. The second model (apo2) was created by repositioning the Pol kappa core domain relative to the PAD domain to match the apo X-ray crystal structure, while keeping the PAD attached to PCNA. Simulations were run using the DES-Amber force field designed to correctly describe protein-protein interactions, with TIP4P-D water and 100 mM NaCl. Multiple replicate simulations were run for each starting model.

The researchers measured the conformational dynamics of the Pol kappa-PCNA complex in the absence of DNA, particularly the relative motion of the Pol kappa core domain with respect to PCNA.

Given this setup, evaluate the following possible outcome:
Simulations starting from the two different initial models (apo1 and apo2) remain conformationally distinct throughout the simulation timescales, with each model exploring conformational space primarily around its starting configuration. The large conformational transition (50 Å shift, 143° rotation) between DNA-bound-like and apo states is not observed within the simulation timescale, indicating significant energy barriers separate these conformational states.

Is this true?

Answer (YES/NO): NO